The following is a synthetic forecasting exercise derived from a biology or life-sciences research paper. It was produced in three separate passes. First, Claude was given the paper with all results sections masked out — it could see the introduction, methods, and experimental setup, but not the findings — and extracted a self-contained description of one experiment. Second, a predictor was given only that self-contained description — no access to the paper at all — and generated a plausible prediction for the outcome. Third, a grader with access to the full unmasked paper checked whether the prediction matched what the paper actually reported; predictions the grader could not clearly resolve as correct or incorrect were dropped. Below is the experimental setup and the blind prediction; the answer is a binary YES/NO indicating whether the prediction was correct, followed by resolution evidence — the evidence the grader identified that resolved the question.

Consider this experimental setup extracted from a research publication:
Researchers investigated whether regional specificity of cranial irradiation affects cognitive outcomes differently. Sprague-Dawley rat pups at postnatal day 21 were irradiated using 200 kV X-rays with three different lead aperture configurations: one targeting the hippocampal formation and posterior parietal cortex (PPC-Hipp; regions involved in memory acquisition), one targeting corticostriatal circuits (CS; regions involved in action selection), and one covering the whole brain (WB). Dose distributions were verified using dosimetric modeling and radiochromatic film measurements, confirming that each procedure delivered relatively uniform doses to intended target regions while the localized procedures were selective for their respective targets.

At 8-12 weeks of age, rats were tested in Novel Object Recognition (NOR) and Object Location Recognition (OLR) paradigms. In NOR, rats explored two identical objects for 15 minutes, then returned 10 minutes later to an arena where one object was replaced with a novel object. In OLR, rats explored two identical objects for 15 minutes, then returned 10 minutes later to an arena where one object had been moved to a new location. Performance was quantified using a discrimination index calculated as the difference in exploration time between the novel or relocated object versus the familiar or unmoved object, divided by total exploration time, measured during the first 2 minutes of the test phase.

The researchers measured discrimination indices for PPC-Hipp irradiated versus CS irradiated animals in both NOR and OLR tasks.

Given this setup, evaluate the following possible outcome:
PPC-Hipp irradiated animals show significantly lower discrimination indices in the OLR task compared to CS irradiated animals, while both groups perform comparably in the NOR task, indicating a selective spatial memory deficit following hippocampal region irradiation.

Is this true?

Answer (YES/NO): NO